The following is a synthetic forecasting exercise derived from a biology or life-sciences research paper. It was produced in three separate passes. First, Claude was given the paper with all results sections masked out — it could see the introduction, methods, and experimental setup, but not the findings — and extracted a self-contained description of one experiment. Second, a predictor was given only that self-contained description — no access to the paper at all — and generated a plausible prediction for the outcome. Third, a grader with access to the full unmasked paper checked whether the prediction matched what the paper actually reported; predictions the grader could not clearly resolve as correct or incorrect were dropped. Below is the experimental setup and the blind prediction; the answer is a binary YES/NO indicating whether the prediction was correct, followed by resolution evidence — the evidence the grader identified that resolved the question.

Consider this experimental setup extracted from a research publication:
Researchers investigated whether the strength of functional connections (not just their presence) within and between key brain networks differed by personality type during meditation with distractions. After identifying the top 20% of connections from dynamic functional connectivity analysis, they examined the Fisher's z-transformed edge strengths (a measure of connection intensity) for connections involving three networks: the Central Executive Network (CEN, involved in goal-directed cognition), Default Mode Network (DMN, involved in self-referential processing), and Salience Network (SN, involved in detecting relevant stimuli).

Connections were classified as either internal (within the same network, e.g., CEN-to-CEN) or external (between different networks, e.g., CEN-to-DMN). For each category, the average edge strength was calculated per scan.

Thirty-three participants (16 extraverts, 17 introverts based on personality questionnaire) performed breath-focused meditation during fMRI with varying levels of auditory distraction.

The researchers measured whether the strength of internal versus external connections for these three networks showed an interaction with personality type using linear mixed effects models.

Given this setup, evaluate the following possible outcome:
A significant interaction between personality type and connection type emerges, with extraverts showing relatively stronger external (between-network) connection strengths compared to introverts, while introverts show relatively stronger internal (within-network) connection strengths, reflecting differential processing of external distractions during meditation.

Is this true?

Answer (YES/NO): NO